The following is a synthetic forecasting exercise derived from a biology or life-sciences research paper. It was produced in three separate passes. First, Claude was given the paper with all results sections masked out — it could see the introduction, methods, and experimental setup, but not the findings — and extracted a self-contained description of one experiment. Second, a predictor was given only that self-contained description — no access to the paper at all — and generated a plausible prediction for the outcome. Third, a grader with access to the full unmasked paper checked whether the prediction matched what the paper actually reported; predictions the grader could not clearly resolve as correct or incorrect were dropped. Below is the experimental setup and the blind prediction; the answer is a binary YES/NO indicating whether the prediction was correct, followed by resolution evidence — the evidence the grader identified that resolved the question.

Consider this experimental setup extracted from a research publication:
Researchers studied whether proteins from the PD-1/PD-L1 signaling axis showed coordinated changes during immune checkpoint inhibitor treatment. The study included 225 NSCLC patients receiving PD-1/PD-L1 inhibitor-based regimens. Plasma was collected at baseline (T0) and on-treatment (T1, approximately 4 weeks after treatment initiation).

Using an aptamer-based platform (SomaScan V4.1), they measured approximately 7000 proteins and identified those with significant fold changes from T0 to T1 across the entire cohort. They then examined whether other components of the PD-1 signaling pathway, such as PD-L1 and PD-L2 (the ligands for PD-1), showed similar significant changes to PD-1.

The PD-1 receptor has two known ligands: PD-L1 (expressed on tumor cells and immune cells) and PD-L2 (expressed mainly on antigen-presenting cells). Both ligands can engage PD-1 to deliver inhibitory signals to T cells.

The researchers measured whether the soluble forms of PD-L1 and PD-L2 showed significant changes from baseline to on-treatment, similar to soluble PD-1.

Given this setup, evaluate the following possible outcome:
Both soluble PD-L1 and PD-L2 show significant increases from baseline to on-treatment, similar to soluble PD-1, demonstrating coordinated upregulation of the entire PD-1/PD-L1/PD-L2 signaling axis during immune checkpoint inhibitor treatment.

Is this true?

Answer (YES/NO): NO